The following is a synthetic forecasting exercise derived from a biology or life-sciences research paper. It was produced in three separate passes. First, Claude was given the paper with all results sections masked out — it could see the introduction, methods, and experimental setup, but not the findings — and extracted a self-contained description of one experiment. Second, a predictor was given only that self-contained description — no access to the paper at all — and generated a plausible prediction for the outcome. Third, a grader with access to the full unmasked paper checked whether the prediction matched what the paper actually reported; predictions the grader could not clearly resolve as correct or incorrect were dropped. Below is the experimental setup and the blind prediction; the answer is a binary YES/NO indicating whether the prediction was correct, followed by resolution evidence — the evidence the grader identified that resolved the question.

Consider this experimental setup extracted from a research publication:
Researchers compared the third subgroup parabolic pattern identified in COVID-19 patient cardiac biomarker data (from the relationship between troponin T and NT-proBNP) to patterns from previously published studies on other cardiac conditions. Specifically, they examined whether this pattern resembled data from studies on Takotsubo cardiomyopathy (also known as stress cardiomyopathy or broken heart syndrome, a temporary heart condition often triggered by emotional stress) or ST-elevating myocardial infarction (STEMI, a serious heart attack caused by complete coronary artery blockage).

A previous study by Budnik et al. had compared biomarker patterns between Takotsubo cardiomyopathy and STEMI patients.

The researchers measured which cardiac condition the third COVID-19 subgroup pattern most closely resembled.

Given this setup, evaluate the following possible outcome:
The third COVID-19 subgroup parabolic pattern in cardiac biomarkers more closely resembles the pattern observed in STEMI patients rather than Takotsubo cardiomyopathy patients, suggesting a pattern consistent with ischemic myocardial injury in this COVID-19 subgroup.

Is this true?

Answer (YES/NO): YES